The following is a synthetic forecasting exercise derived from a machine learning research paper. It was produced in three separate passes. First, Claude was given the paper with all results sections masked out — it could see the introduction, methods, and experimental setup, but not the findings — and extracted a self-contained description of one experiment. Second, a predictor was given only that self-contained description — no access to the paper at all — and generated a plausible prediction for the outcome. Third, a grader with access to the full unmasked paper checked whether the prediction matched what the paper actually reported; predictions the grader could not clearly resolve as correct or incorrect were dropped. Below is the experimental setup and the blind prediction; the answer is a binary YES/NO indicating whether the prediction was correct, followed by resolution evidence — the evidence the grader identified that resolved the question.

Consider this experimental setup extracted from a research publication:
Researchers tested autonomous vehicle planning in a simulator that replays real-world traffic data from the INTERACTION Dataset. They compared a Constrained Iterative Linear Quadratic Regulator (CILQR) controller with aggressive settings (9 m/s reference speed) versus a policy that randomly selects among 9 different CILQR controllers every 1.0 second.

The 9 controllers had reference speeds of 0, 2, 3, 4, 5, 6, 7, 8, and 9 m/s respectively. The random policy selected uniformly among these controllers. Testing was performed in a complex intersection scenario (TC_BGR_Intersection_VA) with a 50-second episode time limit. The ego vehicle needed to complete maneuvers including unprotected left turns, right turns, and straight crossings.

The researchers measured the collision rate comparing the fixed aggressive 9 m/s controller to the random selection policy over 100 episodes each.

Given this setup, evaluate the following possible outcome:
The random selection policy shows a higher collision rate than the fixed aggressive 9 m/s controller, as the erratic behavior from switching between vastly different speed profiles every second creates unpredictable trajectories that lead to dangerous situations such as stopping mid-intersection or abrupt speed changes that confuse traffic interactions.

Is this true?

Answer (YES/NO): NO